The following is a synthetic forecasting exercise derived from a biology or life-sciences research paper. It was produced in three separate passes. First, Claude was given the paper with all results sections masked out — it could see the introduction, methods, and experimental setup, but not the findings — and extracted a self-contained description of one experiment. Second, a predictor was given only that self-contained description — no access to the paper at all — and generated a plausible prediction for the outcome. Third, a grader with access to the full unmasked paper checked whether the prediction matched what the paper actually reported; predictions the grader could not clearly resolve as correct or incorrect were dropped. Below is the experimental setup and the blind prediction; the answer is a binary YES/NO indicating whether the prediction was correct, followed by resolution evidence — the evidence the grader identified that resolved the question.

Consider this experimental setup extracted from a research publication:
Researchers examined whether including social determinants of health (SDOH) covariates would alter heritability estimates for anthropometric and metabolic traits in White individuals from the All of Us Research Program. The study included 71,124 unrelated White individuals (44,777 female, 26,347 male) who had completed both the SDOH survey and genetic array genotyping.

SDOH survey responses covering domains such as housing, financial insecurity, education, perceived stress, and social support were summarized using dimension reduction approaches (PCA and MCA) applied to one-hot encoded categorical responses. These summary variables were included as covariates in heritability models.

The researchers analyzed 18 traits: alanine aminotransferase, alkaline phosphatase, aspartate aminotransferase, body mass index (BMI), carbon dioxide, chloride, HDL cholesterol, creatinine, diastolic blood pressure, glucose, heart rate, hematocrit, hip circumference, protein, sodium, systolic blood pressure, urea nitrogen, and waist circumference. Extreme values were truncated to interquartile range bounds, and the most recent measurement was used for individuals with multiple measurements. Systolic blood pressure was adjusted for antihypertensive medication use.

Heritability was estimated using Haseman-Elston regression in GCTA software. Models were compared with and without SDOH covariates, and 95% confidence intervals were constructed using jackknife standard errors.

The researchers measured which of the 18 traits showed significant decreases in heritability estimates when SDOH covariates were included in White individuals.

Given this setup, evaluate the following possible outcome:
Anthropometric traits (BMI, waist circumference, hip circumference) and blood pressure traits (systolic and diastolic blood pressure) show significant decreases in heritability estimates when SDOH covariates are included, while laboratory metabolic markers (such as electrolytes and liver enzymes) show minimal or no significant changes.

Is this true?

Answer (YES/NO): NO